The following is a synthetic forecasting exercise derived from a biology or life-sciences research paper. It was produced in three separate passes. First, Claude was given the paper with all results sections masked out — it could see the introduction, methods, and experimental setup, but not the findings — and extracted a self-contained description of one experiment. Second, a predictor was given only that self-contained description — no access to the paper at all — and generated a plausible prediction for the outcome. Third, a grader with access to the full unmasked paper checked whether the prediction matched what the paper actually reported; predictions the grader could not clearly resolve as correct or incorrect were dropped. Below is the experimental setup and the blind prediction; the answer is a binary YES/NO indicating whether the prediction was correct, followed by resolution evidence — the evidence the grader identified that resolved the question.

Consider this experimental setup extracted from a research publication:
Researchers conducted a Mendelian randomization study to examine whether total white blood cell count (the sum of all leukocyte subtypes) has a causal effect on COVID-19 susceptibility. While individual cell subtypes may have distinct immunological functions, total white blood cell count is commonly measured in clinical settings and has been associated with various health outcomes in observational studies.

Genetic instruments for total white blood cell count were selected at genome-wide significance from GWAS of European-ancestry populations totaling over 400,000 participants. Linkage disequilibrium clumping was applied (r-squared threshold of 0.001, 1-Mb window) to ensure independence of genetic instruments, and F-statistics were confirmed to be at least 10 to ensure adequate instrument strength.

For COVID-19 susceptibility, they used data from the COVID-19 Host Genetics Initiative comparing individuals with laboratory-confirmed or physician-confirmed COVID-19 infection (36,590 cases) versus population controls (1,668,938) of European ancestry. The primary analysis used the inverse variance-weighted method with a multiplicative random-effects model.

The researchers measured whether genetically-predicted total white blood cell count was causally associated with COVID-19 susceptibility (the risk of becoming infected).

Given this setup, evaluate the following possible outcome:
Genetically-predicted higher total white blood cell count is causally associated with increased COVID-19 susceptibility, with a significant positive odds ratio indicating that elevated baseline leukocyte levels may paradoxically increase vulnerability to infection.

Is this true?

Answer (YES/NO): NO